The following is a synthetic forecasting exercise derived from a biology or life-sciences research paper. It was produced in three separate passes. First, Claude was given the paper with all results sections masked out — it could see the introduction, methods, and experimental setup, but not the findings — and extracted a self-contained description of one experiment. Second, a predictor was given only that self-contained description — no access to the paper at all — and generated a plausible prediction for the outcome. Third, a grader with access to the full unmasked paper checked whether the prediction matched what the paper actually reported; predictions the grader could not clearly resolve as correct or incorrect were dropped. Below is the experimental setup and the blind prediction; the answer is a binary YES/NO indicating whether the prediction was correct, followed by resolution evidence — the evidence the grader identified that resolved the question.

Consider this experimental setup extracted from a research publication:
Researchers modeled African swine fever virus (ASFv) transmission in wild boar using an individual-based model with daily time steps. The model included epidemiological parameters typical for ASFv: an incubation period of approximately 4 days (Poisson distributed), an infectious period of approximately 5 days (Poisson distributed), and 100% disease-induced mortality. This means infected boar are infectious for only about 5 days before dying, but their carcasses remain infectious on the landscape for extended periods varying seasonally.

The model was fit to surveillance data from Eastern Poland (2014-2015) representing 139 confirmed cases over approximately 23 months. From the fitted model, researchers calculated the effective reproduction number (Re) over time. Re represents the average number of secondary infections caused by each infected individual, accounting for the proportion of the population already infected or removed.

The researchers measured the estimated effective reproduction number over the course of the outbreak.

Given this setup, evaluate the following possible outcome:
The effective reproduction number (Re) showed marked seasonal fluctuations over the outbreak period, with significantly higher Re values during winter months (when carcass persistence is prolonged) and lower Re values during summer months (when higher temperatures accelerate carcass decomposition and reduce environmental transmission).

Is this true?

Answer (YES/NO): NO